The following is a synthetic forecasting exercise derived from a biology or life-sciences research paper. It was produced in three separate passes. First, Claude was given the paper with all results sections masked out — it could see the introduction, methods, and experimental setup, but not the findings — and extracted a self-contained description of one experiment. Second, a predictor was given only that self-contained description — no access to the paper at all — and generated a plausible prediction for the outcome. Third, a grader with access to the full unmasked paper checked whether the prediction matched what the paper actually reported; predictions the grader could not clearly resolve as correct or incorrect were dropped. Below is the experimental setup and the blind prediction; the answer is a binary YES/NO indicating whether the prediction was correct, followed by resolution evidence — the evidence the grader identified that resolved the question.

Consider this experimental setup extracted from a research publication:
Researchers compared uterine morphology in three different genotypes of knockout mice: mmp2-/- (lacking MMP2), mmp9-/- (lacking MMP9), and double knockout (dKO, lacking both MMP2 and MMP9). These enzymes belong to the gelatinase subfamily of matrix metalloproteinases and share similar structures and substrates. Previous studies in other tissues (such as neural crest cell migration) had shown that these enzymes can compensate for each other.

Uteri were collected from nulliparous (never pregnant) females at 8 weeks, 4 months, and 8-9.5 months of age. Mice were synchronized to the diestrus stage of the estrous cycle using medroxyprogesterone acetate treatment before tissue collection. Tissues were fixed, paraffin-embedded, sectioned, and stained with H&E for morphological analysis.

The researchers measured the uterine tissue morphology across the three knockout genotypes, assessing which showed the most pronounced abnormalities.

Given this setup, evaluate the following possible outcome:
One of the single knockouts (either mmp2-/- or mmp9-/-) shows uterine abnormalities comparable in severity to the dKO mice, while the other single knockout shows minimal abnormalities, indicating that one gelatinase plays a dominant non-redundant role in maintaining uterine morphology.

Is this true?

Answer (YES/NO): NO